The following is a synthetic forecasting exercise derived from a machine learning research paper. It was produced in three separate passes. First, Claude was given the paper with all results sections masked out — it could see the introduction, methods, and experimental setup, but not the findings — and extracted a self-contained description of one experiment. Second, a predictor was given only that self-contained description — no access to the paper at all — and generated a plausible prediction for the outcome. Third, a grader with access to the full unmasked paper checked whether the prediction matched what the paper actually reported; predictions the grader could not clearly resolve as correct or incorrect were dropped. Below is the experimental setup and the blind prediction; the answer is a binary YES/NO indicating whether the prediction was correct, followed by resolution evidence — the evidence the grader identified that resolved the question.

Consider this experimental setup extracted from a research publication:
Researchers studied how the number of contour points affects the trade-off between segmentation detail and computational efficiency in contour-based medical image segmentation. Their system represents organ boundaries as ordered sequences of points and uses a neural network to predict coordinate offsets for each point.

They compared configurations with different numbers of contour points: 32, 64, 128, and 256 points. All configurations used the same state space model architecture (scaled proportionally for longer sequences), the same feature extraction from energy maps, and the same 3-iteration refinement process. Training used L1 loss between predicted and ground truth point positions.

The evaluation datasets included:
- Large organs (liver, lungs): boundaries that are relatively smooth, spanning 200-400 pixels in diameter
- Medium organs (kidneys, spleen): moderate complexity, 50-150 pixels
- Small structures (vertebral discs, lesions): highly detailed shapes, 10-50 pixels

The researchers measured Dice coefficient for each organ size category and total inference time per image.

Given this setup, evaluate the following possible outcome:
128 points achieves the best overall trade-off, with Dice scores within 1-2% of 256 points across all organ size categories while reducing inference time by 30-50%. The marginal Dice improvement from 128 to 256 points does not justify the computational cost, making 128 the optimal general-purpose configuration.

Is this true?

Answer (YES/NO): NO